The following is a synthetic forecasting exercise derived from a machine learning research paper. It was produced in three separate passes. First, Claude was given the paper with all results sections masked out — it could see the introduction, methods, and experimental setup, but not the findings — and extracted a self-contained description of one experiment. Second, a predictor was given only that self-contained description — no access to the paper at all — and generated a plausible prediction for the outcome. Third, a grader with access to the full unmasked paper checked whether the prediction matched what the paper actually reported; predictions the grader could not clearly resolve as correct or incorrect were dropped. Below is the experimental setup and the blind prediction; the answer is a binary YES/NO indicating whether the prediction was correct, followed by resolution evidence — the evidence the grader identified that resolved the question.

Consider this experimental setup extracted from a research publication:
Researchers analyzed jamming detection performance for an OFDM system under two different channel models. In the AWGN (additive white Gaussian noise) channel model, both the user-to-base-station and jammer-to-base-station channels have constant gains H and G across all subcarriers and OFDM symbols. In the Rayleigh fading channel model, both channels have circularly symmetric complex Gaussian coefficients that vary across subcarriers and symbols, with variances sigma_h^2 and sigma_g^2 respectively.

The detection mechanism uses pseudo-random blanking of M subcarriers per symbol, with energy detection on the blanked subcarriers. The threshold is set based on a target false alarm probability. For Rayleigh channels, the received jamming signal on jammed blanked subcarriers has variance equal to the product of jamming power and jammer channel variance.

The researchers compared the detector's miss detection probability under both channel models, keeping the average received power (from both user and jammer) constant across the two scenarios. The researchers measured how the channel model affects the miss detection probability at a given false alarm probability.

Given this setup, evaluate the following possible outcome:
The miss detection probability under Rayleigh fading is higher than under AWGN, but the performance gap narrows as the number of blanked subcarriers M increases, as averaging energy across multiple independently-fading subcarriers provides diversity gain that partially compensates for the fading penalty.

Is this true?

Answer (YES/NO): NO